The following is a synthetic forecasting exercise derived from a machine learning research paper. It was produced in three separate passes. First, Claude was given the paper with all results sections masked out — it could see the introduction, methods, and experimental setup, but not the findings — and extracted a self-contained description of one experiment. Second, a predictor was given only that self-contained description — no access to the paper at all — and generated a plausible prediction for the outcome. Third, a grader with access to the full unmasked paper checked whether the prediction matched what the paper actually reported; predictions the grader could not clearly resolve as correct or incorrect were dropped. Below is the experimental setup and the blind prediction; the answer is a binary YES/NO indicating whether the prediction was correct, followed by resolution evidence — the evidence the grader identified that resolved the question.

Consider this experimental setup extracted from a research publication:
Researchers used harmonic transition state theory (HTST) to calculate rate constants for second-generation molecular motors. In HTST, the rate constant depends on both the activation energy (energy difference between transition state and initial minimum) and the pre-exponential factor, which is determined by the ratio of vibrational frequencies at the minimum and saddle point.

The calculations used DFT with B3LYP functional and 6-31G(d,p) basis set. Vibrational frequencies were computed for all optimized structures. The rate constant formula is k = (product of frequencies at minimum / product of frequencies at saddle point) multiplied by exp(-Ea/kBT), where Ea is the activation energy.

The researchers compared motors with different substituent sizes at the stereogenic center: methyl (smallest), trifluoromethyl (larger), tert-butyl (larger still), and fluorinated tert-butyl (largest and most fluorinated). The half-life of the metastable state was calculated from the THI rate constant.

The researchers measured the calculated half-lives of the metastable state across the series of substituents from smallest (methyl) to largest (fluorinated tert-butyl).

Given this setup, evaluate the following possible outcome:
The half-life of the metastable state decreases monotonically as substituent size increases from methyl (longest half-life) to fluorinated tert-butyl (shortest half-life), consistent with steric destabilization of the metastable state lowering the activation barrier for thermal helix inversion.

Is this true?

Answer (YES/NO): YES